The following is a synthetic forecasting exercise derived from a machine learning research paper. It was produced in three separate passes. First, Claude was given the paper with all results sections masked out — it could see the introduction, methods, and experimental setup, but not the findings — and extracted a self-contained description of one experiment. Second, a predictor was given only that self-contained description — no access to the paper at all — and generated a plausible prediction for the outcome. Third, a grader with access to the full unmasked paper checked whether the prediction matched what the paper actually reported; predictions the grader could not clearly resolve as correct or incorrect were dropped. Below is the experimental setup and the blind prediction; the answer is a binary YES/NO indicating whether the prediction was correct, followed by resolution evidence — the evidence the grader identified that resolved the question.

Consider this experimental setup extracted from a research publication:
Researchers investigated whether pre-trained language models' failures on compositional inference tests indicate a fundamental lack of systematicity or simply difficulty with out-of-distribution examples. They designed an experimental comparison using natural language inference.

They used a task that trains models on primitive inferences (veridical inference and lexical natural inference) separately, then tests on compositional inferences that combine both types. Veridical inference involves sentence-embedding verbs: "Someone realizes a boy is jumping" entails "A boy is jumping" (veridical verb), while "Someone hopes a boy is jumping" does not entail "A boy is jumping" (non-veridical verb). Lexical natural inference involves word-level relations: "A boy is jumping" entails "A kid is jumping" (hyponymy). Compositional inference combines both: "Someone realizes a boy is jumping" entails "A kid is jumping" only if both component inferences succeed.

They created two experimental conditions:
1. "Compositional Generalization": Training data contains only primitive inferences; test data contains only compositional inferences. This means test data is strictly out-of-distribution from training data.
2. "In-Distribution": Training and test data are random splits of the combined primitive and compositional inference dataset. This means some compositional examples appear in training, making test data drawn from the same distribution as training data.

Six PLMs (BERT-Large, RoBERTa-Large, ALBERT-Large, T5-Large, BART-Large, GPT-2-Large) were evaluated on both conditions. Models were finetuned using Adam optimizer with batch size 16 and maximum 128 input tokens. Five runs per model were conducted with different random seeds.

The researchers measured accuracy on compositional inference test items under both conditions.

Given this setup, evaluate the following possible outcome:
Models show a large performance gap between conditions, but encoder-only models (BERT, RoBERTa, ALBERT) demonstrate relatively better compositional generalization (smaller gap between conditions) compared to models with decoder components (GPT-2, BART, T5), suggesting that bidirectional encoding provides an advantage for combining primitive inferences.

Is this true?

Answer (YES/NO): NO